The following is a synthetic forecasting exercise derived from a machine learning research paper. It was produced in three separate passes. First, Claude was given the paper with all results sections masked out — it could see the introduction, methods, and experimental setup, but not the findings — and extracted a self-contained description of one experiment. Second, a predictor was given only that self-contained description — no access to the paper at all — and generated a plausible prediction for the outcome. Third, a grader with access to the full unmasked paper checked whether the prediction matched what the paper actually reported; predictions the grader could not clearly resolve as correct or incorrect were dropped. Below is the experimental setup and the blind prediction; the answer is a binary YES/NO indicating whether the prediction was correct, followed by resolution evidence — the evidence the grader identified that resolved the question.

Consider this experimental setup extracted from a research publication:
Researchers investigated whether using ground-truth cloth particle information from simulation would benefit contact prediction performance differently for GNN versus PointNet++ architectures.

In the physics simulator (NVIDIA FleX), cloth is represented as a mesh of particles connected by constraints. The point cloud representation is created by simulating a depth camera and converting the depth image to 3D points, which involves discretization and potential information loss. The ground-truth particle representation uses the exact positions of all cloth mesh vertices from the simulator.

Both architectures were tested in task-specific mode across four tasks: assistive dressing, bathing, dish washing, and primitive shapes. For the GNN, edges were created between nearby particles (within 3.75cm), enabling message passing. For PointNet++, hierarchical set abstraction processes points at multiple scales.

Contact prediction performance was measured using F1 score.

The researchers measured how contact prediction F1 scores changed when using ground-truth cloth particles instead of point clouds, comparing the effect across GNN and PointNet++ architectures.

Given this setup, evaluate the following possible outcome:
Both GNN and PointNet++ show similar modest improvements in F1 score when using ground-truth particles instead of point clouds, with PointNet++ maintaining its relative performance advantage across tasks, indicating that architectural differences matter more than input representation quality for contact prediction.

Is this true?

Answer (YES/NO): NO